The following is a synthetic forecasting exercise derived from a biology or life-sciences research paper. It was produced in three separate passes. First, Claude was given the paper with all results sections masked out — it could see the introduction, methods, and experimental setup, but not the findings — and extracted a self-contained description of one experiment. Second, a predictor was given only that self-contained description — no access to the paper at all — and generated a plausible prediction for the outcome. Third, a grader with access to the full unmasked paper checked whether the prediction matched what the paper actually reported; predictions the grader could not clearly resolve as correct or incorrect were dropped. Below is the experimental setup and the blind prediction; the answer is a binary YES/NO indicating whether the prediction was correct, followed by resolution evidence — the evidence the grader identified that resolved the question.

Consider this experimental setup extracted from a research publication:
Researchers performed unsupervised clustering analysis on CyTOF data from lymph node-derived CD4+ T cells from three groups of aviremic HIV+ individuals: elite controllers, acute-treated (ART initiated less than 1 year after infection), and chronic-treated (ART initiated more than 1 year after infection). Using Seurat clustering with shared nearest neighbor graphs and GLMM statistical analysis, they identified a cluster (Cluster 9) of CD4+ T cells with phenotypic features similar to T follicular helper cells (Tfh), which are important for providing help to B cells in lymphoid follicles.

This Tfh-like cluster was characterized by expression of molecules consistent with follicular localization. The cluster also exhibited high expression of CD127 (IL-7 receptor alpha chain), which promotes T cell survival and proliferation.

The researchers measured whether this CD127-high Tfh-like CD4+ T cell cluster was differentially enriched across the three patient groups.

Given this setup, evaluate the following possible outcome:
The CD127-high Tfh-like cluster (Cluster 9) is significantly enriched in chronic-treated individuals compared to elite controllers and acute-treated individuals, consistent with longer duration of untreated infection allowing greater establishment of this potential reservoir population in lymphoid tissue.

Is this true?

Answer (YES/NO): NO